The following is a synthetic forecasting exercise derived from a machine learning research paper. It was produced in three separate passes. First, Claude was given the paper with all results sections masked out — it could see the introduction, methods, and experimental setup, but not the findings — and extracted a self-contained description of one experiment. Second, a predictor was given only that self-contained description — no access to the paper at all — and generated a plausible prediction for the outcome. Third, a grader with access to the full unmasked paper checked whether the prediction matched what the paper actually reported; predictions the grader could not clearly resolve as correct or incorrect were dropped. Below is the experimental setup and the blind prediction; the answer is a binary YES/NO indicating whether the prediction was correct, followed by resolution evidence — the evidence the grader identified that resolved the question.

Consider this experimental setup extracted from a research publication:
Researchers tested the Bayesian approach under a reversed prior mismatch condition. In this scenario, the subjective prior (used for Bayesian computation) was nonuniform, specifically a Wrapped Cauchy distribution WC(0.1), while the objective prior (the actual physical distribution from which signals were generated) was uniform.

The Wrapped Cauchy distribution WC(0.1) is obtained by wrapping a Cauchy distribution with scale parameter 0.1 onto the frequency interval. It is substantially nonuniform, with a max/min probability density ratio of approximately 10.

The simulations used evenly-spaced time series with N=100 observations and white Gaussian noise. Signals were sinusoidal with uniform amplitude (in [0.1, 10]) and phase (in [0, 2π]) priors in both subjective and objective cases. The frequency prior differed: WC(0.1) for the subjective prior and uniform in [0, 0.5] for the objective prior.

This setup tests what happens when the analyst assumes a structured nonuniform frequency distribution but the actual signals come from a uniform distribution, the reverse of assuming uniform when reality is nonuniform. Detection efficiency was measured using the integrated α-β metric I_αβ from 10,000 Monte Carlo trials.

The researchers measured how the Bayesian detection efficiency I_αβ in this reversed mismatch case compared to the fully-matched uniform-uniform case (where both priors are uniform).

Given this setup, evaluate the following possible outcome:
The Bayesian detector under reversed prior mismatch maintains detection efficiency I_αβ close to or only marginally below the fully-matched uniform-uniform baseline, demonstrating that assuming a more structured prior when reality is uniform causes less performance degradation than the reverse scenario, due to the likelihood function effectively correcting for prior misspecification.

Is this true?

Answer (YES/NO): NO